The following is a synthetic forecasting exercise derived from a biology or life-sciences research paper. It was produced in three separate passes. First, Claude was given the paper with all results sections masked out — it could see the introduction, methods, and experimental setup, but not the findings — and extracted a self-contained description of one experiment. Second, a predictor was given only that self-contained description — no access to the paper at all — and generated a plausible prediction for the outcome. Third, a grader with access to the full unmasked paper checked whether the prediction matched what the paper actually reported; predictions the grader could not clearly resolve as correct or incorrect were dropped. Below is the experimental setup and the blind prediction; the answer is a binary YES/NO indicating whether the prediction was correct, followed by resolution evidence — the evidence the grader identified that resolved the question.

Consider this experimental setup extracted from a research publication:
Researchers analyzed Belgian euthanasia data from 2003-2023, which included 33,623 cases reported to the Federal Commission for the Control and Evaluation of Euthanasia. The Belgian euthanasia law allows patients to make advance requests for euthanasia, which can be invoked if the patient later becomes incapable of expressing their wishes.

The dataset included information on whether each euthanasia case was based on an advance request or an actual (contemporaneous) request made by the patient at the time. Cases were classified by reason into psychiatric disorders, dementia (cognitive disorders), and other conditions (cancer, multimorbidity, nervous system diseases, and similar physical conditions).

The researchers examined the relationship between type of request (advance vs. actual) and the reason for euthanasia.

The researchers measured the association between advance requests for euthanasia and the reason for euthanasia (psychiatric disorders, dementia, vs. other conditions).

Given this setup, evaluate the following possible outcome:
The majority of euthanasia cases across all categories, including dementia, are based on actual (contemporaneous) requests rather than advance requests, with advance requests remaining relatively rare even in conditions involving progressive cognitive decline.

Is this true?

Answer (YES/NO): YES